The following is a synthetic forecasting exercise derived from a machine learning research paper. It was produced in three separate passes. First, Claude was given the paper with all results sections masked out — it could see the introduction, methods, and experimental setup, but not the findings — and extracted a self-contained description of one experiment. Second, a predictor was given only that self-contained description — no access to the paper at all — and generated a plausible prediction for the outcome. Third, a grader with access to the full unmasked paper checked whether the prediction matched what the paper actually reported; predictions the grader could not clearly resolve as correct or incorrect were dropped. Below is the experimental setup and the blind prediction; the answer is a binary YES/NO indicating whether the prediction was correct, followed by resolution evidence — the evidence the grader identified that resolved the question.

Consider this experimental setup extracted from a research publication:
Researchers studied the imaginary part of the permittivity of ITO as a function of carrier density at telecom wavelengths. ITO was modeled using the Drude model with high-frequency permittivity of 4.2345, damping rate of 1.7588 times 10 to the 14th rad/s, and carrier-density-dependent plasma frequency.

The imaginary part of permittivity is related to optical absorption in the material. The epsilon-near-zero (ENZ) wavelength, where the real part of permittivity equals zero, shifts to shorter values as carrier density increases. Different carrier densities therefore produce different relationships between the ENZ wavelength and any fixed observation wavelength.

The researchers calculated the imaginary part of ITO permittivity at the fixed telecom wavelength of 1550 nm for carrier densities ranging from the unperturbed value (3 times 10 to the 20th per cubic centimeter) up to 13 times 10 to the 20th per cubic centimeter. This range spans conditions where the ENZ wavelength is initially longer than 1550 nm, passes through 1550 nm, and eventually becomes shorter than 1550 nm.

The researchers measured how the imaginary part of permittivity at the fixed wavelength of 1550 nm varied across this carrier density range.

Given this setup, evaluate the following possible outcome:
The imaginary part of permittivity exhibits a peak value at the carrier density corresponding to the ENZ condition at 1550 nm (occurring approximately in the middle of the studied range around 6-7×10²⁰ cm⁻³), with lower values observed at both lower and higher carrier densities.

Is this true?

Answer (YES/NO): NO